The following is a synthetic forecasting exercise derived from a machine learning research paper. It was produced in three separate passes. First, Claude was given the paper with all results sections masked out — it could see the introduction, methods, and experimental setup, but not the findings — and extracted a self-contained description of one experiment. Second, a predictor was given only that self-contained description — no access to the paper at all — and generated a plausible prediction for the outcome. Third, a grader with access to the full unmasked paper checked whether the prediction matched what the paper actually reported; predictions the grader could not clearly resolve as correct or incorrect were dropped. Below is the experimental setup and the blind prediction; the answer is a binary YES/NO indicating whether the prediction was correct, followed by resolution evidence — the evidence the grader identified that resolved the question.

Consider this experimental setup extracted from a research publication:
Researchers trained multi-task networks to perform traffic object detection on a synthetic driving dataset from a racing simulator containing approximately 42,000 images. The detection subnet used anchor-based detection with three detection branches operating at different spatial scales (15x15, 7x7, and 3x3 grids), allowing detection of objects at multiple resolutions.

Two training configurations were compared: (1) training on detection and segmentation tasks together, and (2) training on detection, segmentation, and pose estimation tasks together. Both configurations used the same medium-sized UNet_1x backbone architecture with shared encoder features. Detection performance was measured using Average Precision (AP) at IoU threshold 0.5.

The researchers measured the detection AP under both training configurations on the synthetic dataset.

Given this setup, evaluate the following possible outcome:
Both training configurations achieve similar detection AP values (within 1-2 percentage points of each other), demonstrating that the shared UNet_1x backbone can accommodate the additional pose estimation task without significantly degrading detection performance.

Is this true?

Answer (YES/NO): NO